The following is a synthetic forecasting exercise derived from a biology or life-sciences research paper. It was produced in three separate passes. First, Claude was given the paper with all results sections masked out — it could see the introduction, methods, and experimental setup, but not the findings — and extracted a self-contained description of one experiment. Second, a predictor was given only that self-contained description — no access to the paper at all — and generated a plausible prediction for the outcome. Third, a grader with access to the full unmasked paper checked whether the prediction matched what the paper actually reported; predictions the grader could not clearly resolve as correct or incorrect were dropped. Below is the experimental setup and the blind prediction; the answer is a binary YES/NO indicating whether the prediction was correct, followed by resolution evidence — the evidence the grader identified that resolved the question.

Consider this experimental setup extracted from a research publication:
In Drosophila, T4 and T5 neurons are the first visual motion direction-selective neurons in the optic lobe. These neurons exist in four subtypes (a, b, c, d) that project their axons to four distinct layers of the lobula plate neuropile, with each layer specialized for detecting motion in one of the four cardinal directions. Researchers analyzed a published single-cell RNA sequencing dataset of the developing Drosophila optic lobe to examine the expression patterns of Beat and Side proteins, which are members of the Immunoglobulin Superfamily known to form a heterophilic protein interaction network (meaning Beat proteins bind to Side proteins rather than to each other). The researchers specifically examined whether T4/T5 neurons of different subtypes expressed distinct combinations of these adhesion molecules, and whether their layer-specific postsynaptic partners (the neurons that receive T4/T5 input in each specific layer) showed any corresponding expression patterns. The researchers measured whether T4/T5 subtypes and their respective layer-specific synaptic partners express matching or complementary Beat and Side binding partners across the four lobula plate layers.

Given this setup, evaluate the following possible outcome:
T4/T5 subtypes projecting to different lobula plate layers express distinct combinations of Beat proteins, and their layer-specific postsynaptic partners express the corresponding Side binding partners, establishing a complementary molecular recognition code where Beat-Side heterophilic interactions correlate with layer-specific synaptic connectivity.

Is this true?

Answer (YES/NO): NO